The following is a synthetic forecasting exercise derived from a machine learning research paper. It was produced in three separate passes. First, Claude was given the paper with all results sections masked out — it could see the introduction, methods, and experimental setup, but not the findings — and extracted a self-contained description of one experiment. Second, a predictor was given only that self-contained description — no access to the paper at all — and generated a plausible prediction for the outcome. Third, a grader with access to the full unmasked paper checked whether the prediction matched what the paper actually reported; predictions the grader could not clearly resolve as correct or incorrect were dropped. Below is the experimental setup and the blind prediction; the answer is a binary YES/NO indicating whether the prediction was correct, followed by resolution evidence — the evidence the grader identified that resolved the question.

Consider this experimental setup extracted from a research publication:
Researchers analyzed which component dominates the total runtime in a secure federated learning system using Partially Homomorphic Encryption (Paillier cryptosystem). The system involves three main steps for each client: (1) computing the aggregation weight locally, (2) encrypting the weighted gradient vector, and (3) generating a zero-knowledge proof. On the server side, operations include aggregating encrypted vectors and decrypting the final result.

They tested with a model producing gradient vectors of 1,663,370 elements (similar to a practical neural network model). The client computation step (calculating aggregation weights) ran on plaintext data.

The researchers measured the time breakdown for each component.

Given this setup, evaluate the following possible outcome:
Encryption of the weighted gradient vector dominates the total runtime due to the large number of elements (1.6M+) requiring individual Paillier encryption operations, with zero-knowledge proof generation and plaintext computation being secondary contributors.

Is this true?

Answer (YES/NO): YES